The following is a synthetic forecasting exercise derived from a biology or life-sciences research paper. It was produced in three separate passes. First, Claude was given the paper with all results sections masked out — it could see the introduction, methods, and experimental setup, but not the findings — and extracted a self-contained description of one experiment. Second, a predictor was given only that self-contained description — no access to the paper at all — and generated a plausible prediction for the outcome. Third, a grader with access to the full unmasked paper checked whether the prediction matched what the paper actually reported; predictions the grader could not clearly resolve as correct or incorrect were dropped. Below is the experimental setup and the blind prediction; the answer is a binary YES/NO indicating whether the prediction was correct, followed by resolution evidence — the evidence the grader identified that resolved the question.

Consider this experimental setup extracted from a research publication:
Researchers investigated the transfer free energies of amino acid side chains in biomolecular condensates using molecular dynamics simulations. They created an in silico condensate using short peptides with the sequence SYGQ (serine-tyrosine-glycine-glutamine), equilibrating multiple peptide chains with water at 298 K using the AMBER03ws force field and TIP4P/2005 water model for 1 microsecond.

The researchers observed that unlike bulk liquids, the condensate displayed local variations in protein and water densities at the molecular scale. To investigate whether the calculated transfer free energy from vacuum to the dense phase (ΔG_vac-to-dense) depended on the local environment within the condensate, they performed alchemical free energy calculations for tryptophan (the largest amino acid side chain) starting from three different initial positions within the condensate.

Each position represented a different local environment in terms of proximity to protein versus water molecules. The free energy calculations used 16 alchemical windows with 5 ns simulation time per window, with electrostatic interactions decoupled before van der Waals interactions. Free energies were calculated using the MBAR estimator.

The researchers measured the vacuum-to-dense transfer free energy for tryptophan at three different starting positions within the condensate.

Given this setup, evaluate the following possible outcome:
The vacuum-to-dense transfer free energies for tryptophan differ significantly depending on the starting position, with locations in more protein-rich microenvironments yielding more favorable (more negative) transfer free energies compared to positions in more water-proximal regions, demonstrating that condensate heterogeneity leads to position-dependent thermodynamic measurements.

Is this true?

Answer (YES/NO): NO